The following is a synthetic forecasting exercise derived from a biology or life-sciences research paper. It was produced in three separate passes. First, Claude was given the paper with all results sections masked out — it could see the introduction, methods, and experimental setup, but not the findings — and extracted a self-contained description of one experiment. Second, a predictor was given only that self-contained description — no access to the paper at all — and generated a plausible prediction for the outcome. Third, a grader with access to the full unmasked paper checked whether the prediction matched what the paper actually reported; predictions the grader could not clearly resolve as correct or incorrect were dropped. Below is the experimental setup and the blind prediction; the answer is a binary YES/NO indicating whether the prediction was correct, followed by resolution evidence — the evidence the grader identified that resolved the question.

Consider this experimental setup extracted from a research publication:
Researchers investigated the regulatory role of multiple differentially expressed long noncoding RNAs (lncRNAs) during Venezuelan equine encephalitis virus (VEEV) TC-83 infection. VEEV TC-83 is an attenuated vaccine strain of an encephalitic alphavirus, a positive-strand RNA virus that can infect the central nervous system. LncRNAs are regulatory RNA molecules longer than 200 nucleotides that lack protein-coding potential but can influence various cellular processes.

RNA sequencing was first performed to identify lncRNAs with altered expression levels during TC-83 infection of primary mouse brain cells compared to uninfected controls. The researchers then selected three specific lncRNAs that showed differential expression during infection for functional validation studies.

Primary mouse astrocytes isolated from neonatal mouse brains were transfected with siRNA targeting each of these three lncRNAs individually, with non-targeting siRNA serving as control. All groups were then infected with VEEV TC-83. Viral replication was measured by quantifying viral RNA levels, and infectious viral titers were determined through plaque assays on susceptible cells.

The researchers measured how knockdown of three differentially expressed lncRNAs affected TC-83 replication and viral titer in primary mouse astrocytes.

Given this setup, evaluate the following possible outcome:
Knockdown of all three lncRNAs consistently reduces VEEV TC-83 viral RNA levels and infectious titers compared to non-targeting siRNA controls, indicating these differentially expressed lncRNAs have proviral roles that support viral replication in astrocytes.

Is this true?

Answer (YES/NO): NO